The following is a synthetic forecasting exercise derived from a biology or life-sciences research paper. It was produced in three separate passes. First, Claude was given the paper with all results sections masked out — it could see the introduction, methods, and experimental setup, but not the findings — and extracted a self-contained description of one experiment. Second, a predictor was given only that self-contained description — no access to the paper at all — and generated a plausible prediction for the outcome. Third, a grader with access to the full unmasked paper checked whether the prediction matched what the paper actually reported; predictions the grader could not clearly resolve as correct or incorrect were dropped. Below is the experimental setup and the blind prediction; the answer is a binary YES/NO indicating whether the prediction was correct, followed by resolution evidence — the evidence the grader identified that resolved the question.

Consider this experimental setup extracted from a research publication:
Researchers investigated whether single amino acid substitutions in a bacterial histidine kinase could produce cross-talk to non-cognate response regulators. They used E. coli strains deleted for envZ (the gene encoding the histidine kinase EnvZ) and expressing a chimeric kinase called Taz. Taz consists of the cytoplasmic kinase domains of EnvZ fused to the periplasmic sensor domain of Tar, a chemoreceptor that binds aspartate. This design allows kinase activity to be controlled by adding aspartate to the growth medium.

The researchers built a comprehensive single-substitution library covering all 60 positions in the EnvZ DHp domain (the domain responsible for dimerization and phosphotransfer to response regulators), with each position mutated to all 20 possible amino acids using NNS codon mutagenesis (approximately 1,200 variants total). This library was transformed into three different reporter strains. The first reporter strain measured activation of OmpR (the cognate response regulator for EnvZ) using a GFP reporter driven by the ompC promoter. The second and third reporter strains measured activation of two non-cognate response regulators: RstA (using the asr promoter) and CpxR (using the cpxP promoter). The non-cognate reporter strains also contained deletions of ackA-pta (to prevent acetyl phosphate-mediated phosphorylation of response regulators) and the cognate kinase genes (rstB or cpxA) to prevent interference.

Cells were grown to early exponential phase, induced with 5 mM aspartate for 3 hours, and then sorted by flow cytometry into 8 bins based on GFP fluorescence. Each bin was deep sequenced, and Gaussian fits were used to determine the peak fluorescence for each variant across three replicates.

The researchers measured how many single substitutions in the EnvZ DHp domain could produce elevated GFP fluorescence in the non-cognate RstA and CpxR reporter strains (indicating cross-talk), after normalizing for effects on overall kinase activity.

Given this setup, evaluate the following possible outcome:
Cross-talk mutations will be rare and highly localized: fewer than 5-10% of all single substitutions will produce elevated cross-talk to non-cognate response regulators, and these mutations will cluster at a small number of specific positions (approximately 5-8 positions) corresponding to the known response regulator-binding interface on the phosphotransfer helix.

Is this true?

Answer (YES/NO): NO